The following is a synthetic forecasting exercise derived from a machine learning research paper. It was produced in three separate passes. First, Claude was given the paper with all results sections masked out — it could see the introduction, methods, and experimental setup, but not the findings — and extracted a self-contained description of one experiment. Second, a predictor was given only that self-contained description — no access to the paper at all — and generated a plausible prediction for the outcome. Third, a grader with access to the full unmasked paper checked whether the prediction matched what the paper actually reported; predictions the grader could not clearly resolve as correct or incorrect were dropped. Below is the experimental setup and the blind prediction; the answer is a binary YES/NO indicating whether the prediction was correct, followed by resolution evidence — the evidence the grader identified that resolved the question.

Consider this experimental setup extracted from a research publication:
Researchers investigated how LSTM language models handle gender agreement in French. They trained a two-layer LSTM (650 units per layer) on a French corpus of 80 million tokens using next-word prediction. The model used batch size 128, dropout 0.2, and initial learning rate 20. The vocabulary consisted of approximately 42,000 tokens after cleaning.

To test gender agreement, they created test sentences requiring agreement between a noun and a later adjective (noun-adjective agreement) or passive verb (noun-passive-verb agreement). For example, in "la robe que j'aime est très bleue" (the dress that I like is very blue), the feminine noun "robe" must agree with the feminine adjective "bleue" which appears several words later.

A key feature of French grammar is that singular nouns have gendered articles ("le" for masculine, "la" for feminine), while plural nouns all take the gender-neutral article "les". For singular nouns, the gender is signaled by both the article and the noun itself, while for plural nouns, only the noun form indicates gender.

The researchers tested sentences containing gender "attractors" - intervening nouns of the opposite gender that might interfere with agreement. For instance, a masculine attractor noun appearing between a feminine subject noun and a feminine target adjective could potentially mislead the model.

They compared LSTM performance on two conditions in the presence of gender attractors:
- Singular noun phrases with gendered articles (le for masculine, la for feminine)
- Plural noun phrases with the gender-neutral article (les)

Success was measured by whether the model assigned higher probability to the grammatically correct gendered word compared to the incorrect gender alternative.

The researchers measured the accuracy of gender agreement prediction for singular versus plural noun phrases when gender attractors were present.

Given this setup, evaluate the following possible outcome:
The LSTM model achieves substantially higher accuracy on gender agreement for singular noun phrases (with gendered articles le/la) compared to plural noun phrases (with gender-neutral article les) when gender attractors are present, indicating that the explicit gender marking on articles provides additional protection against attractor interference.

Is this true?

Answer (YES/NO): NO